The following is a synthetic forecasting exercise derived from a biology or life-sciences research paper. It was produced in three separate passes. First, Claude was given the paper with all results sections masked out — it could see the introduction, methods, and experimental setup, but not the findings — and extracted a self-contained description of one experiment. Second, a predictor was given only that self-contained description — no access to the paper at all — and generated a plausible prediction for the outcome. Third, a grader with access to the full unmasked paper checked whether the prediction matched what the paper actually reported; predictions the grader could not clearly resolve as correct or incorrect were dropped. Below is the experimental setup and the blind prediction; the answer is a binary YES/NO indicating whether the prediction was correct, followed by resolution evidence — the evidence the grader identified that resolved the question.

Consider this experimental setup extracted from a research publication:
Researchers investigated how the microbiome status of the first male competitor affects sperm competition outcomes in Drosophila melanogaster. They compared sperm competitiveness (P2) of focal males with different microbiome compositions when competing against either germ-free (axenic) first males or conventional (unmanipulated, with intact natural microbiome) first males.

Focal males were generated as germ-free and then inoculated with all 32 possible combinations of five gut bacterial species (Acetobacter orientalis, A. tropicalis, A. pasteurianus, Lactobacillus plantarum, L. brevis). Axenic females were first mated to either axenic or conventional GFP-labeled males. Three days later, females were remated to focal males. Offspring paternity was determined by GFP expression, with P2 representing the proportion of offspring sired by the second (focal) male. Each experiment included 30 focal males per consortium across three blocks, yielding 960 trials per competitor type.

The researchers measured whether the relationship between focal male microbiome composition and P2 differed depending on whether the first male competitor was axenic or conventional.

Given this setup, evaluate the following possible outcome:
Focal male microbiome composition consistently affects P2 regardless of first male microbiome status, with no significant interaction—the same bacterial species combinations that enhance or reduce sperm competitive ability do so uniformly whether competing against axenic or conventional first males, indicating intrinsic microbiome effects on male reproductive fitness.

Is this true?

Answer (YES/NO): YES